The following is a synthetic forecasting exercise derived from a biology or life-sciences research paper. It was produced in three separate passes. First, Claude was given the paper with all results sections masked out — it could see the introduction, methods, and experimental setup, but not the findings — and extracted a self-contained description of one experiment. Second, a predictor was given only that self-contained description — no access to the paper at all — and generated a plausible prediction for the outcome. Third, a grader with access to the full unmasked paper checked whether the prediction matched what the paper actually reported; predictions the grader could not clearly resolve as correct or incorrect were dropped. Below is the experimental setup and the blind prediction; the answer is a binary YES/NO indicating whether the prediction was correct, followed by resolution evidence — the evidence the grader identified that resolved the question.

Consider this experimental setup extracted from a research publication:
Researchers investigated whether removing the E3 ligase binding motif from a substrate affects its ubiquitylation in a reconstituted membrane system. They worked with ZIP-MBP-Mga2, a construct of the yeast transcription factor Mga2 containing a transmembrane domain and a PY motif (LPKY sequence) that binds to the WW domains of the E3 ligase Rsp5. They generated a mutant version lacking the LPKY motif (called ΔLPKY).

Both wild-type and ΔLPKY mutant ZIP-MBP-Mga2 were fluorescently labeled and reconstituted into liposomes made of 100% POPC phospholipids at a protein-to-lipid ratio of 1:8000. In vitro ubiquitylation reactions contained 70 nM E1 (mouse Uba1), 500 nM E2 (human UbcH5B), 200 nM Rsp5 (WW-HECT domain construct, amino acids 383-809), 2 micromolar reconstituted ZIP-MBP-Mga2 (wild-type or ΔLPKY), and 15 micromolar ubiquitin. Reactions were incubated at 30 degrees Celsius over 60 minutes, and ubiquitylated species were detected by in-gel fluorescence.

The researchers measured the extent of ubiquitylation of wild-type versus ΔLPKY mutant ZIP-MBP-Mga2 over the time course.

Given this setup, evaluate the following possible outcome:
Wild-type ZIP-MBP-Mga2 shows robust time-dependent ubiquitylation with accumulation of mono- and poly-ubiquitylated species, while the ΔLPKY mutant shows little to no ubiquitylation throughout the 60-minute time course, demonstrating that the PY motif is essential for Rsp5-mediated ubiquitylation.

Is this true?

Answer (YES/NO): YES